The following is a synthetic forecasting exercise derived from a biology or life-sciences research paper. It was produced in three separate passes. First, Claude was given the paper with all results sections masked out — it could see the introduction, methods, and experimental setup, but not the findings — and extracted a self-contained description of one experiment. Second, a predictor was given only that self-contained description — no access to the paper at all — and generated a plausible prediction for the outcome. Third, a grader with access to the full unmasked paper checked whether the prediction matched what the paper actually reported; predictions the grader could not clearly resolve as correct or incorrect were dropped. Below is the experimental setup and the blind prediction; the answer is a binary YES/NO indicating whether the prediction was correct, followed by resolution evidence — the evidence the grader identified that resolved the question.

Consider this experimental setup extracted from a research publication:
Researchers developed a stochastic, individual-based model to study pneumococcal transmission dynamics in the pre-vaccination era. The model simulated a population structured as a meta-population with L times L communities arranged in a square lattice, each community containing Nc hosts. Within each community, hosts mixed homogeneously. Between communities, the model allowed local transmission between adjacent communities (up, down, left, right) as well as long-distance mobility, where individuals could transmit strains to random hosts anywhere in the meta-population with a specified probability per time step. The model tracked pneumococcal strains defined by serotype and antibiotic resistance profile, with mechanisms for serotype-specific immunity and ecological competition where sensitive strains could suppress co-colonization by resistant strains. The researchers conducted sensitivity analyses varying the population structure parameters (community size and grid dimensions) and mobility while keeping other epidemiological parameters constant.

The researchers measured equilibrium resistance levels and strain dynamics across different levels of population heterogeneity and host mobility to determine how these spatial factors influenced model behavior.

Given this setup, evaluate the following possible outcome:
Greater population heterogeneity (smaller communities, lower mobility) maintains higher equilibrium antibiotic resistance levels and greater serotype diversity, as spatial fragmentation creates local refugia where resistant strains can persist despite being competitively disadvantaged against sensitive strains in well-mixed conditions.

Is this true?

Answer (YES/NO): NO